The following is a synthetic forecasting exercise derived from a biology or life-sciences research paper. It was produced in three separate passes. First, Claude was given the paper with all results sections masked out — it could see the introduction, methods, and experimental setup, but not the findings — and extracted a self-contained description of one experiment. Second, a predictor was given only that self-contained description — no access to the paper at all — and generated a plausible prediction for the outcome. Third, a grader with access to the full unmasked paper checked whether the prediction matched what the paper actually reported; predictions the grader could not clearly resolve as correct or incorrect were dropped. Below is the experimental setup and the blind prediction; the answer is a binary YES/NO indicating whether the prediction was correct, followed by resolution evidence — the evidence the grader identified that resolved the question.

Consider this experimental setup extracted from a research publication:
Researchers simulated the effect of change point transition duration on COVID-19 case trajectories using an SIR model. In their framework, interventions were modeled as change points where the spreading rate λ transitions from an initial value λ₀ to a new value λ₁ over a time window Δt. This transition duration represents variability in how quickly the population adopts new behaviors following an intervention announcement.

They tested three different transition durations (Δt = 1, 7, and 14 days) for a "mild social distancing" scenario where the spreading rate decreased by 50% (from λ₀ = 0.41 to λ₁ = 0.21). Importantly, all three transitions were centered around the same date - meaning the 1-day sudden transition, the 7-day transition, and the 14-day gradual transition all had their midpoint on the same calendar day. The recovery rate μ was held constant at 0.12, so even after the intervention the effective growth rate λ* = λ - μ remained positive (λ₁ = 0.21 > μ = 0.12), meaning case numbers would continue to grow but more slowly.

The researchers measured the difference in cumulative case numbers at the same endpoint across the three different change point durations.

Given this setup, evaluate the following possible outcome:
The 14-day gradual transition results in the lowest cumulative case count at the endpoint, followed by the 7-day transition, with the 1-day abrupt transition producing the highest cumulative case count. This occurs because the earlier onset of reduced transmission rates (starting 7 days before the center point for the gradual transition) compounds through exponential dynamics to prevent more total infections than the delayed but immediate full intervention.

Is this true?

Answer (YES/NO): NO